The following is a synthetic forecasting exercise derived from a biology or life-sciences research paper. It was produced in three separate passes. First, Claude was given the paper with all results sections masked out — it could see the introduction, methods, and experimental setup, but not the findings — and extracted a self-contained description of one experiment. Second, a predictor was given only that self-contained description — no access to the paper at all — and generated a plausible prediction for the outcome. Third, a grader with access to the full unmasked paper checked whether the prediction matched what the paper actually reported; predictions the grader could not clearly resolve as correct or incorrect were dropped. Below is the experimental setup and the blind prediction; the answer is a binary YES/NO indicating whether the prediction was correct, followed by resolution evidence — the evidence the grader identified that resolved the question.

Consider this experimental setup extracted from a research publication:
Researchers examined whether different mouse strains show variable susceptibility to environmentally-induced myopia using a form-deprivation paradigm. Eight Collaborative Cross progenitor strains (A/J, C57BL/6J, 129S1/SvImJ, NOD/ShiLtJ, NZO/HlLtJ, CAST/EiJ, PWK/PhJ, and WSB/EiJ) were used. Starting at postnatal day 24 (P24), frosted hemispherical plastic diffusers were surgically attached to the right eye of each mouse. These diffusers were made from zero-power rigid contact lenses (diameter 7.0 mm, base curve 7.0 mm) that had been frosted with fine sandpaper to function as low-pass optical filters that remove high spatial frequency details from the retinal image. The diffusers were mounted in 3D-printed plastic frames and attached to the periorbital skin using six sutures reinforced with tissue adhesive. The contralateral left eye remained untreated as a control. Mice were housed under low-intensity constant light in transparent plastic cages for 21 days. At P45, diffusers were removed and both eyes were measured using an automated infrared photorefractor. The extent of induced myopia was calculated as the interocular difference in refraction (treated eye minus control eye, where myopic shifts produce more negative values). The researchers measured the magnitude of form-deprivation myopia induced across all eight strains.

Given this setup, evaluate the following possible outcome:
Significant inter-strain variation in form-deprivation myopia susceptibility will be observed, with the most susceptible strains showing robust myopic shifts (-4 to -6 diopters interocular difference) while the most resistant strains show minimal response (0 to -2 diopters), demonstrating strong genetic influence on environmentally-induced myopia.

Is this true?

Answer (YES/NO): NO